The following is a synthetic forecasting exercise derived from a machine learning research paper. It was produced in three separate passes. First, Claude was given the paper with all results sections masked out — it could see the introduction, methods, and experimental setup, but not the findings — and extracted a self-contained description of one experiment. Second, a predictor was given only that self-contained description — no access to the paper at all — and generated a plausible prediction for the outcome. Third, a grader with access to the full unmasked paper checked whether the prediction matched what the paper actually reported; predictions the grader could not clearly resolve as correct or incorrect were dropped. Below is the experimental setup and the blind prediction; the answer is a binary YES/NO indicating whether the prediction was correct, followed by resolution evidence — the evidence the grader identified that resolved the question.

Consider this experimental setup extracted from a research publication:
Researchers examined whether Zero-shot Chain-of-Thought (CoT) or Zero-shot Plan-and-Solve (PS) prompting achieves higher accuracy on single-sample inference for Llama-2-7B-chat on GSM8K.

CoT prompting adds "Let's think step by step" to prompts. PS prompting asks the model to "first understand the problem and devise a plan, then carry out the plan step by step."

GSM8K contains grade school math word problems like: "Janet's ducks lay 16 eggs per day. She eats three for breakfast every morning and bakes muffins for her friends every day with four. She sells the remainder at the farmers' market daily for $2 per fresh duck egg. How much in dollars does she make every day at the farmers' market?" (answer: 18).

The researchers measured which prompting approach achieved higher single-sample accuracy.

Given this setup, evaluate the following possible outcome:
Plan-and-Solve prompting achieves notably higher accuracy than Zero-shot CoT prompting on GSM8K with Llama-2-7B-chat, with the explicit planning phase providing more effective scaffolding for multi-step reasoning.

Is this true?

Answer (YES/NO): NO